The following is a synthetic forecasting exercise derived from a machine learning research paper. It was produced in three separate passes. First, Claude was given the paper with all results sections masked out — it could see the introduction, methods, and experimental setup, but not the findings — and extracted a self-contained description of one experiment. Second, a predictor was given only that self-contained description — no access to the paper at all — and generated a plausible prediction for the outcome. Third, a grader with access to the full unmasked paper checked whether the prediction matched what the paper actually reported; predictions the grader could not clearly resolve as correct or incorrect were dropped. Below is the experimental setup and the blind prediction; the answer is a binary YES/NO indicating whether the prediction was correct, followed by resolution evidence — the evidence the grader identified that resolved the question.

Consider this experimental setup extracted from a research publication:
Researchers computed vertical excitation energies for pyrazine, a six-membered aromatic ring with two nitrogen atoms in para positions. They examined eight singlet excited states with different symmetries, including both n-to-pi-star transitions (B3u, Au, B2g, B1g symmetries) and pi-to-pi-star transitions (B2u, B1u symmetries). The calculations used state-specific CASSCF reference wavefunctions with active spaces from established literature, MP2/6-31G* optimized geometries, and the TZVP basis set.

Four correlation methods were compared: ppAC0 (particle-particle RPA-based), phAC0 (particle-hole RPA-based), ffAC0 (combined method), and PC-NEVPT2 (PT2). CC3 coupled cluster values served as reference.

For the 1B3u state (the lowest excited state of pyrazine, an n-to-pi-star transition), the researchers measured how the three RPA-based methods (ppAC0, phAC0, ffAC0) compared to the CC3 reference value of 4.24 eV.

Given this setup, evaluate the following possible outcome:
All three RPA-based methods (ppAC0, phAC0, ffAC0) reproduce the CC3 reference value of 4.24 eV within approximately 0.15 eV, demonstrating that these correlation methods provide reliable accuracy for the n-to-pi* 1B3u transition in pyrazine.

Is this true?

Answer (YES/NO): NO